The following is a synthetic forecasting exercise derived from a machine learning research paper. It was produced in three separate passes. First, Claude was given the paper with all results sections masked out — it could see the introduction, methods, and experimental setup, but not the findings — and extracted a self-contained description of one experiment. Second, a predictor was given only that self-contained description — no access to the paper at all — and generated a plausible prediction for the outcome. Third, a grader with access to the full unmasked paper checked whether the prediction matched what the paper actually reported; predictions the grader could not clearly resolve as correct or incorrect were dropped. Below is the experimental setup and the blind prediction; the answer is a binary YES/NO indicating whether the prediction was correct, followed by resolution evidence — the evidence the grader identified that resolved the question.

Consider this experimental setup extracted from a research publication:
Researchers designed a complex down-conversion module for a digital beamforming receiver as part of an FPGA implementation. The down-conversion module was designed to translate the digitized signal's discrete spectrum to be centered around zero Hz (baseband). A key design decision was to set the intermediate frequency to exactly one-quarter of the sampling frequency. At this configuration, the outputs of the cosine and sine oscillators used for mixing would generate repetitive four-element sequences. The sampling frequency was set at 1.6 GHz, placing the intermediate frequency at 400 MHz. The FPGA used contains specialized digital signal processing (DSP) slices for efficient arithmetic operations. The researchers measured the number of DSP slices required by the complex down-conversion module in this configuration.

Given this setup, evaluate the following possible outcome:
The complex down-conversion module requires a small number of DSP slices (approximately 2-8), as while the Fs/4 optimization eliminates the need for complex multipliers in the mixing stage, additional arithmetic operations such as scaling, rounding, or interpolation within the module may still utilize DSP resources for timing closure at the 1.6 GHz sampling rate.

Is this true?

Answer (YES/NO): NO